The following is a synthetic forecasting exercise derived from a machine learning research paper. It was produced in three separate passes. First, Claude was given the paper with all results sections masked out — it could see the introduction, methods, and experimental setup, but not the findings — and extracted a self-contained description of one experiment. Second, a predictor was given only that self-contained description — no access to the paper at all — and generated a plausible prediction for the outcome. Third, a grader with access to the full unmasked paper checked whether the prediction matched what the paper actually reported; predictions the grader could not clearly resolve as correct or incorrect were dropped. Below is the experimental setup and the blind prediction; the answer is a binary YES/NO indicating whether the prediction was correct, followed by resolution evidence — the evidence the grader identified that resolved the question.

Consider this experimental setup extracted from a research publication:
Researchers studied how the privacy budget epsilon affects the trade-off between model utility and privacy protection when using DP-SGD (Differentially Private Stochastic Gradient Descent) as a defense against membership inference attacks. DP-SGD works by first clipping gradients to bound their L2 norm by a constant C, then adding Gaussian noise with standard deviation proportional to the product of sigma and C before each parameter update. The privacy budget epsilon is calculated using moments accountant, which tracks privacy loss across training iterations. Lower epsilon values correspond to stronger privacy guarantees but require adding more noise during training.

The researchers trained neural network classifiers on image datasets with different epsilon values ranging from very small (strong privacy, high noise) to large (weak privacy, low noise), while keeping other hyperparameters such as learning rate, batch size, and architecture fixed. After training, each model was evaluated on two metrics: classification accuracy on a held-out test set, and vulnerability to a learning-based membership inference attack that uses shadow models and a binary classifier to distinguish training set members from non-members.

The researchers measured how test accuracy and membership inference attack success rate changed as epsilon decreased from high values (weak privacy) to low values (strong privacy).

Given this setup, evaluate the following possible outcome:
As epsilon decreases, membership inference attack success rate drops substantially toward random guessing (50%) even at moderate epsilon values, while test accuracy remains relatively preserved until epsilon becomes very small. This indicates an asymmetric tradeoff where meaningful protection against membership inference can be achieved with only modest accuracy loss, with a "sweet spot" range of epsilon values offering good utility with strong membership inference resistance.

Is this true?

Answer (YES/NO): YES